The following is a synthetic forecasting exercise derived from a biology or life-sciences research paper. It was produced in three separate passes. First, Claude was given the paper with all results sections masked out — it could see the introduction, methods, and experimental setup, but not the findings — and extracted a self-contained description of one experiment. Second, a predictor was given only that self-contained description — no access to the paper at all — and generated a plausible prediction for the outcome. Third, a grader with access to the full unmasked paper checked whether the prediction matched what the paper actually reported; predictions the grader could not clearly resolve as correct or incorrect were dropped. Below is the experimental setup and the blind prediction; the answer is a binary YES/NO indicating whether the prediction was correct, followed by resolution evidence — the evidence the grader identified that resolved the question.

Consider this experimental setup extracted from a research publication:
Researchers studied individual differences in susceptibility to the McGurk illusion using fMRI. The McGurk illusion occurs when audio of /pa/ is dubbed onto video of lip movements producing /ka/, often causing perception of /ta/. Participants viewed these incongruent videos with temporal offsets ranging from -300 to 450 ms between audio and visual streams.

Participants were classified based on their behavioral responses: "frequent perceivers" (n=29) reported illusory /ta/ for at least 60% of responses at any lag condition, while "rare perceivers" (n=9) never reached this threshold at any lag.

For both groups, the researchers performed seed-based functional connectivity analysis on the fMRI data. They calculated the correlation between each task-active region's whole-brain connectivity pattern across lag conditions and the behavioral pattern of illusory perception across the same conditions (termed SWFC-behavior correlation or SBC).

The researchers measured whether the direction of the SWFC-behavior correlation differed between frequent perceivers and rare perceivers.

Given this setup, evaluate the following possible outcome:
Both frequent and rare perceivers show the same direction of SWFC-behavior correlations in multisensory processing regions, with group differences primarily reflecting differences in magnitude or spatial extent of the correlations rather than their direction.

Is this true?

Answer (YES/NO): NO